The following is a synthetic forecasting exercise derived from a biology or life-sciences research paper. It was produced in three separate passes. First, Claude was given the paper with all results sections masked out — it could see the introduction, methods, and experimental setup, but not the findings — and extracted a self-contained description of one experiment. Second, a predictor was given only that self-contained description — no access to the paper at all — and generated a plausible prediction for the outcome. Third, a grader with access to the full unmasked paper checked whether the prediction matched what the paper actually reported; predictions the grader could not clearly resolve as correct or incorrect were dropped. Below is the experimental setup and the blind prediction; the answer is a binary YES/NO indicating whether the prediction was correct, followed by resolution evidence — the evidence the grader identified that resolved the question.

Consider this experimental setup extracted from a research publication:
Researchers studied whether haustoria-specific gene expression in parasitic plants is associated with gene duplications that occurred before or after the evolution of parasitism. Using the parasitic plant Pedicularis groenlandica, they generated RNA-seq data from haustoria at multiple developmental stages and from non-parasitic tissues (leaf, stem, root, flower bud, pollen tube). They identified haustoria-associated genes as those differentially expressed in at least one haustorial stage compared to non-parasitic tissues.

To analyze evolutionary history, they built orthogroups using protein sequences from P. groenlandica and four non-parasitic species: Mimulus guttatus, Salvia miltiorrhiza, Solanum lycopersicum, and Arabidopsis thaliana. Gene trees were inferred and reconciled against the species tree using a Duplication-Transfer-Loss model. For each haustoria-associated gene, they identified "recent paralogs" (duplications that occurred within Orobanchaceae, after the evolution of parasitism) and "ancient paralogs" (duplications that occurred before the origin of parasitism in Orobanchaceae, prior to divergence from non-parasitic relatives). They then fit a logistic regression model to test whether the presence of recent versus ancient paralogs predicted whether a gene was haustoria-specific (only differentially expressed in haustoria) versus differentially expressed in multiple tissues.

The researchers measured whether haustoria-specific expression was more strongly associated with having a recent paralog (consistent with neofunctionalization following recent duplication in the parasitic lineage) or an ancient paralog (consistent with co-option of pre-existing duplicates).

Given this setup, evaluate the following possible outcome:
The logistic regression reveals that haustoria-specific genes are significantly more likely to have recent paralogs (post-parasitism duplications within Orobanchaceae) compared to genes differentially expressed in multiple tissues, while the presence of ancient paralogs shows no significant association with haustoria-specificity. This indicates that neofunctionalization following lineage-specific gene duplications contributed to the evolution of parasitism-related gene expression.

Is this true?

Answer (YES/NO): YES